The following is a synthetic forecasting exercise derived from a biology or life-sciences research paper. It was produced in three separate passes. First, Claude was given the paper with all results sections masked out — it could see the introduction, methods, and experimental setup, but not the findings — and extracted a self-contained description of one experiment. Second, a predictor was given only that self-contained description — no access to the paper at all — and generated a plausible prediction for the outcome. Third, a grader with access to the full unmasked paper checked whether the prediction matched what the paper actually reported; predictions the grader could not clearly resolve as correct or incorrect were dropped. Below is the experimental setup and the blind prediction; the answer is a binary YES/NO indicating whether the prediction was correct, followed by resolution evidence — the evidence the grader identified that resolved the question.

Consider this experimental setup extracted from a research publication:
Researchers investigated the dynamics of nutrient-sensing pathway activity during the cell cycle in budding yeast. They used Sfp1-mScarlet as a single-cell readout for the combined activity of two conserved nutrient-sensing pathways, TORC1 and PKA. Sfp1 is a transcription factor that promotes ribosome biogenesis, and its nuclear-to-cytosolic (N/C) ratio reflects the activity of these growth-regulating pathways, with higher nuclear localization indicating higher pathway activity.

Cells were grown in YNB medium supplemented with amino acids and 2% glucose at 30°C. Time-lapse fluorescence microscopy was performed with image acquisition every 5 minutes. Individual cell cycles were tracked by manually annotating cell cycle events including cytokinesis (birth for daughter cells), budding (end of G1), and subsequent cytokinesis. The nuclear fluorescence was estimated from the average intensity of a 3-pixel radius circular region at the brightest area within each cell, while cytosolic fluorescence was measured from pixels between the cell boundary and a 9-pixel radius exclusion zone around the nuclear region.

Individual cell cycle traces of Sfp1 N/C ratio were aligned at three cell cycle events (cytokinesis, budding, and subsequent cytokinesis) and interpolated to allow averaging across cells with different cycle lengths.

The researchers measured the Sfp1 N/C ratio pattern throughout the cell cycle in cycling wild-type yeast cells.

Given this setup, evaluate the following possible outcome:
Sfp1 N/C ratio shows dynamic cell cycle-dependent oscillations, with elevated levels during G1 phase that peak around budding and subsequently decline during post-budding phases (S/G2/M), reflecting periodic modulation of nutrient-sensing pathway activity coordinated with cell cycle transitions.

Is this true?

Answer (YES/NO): NO